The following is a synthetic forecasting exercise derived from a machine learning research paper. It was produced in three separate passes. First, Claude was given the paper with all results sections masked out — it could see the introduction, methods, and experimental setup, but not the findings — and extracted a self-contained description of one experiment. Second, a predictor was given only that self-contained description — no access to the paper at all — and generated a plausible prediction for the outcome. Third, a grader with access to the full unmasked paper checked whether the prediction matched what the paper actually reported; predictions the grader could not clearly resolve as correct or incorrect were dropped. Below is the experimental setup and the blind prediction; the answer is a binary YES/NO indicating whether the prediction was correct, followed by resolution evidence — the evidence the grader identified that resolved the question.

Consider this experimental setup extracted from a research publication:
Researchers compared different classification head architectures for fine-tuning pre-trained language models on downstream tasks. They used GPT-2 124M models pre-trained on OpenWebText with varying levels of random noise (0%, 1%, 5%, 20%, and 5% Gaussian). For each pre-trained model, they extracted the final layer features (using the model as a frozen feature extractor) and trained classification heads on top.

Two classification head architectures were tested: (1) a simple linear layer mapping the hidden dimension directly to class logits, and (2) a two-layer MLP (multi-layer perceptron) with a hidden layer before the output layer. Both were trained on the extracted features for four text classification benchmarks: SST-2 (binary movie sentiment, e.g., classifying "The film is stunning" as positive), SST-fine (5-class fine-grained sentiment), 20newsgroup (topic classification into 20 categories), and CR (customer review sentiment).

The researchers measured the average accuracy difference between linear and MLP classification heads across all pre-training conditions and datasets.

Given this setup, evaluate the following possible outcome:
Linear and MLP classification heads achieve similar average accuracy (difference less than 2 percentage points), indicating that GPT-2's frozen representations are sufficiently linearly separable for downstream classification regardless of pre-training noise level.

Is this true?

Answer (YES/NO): YES